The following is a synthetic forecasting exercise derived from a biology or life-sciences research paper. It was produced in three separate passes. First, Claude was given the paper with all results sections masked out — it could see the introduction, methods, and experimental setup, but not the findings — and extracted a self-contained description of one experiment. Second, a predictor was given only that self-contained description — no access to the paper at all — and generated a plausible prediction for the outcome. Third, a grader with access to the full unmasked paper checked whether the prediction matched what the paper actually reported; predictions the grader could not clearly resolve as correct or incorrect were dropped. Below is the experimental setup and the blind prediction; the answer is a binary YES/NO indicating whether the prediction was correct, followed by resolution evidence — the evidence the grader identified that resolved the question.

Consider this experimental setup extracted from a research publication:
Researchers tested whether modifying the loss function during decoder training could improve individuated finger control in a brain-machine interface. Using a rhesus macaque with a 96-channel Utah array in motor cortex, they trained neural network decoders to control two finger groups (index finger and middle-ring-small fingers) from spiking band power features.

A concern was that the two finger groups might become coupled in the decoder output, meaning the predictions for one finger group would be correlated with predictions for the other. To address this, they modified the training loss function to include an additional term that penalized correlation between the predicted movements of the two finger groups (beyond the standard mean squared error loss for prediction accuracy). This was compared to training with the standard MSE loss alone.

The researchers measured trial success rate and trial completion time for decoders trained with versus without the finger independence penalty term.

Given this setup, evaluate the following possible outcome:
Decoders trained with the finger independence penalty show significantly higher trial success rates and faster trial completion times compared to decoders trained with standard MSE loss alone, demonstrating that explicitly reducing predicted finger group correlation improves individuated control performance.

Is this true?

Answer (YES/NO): YES